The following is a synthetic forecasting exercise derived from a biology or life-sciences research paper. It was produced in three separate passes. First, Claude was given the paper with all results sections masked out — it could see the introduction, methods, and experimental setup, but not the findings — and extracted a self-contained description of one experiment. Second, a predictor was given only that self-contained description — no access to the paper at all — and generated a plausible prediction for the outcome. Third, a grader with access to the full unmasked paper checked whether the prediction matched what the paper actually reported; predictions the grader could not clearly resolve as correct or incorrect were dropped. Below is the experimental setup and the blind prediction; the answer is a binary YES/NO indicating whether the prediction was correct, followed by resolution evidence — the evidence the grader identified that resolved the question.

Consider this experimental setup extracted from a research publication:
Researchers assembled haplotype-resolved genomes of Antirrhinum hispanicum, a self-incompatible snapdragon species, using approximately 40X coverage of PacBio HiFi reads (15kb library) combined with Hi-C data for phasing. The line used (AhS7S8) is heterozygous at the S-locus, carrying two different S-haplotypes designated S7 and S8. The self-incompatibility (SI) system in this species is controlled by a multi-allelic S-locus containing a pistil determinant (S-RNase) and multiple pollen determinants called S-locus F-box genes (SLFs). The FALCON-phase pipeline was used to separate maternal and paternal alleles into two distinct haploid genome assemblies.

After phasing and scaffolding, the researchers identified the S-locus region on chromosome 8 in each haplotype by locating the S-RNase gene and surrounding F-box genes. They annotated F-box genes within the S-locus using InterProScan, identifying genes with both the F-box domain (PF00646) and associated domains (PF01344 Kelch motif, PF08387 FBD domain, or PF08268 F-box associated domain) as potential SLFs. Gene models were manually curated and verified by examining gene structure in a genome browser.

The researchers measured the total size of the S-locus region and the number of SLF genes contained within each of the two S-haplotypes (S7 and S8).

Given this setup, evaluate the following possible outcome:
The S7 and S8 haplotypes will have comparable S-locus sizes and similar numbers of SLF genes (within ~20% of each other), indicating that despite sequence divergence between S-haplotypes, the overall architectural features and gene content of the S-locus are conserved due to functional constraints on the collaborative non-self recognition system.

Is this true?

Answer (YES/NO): YES